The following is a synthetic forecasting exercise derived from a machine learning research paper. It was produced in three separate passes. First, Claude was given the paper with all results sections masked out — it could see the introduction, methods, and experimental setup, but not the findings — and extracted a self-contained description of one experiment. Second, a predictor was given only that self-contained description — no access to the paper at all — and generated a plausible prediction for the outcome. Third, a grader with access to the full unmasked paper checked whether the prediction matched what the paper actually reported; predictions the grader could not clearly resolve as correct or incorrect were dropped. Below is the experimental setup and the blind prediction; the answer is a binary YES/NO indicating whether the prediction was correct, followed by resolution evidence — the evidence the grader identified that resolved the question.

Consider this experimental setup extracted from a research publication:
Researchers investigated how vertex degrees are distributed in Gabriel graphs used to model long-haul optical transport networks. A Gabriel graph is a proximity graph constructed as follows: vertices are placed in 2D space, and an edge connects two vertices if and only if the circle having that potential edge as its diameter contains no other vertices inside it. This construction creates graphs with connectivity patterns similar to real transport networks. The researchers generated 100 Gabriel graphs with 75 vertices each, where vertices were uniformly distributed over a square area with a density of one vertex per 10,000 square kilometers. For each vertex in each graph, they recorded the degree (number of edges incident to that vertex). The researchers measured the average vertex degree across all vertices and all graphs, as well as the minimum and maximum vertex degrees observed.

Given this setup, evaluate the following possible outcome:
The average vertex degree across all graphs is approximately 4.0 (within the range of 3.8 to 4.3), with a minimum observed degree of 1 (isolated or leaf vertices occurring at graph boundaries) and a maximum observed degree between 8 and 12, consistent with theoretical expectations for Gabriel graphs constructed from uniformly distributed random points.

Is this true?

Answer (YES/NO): NO